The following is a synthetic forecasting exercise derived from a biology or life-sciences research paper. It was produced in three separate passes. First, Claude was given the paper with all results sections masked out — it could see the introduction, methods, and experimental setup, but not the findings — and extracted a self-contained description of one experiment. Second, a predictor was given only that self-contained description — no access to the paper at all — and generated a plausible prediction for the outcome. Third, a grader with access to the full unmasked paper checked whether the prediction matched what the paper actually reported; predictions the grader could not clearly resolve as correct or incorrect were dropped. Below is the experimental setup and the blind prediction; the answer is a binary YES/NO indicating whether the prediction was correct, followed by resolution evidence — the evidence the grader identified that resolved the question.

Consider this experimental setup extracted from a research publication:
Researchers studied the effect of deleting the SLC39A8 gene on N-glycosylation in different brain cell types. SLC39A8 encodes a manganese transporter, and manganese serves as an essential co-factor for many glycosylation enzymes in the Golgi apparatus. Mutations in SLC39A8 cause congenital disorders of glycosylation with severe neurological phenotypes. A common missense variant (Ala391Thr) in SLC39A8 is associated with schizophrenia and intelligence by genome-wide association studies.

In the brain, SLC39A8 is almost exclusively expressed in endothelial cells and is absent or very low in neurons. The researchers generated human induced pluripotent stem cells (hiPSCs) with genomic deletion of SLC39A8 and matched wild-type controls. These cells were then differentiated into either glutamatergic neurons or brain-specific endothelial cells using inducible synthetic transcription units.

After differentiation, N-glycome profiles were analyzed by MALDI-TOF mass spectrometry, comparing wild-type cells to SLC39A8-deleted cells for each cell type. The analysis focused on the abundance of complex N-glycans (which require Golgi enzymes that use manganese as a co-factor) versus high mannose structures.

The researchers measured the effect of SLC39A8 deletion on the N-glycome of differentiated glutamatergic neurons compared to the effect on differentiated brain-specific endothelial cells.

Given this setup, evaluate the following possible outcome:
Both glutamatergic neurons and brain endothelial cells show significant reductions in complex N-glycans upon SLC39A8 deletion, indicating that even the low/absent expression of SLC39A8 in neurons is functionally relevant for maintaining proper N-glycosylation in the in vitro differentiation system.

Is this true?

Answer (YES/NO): NO